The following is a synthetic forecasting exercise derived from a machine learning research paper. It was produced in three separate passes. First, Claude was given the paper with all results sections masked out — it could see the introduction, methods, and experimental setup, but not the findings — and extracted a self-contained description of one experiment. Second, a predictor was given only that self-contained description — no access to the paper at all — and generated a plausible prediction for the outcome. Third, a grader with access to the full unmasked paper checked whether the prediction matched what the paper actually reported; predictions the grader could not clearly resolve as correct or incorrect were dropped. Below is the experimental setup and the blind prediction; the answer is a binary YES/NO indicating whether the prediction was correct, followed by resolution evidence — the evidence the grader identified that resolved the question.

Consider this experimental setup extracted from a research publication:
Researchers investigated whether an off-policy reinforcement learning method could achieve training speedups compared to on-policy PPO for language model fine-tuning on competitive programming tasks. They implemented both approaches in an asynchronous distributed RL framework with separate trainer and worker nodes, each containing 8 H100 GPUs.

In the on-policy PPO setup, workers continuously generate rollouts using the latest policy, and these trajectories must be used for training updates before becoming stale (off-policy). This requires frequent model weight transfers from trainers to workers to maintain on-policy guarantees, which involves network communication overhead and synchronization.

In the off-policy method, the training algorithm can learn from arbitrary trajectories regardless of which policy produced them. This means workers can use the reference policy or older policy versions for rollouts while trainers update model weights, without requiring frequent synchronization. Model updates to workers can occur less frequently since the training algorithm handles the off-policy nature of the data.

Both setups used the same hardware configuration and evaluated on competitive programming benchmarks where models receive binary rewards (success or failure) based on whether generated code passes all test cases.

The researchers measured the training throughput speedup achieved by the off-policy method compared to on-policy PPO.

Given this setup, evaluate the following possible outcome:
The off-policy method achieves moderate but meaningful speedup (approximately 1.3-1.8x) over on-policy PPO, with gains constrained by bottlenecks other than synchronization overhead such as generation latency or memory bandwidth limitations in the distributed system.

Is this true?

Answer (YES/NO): NO